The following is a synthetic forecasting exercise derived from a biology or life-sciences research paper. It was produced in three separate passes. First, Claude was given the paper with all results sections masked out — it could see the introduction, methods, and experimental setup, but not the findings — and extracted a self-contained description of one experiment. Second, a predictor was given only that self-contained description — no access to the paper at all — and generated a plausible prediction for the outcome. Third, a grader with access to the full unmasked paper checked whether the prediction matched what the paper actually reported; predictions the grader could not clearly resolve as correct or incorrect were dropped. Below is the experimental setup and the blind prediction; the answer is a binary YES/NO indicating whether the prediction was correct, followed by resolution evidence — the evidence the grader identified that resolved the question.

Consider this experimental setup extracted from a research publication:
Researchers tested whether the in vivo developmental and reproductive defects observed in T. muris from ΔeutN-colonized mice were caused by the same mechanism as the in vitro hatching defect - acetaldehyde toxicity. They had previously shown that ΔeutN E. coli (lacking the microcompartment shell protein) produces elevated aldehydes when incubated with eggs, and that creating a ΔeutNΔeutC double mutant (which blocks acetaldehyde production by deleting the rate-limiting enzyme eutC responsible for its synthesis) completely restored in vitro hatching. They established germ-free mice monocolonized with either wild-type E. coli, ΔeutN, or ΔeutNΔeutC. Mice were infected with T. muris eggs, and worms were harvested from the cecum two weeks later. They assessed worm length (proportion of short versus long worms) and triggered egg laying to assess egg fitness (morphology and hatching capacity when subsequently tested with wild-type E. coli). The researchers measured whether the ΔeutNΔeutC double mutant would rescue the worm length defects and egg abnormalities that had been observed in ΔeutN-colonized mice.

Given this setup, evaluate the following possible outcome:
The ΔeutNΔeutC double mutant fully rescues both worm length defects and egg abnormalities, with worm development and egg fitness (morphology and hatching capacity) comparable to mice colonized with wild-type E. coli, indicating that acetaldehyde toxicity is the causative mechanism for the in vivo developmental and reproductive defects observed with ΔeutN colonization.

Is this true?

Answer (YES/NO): YES